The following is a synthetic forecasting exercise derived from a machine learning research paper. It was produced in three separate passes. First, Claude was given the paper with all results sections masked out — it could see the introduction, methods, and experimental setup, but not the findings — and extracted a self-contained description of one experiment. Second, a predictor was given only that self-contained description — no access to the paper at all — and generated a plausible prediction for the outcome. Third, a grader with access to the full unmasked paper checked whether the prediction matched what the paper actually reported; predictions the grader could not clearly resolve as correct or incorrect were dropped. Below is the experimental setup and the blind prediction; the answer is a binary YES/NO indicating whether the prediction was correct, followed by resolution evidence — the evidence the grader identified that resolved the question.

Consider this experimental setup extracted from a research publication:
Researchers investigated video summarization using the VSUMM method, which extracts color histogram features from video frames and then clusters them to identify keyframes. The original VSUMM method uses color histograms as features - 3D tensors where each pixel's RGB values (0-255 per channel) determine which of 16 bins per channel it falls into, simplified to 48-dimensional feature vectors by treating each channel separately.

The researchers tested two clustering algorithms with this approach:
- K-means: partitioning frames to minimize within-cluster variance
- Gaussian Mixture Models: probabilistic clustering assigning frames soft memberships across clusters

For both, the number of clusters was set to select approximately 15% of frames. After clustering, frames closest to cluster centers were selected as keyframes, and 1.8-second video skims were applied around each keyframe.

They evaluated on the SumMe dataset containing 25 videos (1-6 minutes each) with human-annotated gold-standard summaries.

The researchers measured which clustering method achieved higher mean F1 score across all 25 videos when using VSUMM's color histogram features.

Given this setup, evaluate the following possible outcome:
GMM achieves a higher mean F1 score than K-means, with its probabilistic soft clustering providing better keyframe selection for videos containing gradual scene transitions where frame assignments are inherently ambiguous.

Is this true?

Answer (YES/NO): YES